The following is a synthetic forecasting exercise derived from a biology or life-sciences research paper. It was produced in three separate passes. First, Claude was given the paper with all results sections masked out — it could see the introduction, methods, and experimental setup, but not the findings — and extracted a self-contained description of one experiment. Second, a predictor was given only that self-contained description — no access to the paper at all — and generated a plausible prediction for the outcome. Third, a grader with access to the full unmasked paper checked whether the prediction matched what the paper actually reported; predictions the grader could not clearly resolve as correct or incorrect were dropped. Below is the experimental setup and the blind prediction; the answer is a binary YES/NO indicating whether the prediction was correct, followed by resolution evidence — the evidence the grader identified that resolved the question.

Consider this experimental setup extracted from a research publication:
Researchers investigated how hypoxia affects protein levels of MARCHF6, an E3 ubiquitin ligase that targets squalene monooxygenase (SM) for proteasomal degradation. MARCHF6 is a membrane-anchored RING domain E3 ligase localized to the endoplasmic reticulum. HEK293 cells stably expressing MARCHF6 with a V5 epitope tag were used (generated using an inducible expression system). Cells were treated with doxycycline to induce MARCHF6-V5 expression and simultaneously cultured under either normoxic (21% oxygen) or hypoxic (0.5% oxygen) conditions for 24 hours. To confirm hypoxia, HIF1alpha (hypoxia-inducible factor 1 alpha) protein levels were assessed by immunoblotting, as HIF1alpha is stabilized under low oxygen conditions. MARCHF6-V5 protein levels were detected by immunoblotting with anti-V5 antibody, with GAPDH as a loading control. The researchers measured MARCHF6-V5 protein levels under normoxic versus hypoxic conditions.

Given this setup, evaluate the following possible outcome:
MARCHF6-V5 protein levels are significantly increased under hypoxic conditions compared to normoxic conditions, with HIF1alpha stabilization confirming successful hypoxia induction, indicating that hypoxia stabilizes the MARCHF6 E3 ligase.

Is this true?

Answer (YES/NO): YES